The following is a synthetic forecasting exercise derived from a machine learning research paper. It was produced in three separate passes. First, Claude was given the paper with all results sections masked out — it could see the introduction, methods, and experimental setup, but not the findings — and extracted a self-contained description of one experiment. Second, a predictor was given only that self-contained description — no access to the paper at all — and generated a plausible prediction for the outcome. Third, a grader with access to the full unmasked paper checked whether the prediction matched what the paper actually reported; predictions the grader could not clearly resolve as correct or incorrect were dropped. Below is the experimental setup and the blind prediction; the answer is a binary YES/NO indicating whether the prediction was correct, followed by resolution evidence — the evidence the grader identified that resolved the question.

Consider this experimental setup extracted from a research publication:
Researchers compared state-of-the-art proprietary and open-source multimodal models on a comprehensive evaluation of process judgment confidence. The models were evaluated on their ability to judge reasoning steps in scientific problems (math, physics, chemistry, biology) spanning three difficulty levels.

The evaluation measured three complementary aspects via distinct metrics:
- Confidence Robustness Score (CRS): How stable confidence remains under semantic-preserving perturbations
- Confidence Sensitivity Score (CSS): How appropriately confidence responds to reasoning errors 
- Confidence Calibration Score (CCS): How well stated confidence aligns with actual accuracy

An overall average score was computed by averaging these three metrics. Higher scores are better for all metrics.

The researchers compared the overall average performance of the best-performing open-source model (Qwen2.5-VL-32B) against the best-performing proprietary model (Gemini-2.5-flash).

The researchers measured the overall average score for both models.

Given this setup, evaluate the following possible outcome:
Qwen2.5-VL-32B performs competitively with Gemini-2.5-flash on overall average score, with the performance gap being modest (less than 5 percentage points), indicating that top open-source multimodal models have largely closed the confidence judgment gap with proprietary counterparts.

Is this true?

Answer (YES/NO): NO